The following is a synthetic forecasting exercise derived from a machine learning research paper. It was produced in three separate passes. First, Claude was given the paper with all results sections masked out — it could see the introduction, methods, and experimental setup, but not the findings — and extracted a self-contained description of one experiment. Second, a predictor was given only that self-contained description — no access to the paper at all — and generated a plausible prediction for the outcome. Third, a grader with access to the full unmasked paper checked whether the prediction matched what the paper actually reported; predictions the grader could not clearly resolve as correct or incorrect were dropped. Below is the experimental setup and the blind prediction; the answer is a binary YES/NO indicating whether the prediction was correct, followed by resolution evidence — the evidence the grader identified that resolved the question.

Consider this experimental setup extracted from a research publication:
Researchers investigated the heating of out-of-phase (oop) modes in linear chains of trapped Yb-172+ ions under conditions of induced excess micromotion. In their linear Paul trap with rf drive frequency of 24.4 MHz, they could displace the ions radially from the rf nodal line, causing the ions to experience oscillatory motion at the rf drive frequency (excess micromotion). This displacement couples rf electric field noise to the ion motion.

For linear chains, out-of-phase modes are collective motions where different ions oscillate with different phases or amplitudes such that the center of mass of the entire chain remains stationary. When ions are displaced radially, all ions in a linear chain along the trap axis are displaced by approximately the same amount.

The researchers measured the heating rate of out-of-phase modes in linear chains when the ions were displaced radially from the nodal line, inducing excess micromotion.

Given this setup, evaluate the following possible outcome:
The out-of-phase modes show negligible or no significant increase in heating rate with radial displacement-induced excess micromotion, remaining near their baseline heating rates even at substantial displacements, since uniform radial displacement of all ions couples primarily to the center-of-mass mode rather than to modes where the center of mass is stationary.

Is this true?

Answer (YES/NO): YES